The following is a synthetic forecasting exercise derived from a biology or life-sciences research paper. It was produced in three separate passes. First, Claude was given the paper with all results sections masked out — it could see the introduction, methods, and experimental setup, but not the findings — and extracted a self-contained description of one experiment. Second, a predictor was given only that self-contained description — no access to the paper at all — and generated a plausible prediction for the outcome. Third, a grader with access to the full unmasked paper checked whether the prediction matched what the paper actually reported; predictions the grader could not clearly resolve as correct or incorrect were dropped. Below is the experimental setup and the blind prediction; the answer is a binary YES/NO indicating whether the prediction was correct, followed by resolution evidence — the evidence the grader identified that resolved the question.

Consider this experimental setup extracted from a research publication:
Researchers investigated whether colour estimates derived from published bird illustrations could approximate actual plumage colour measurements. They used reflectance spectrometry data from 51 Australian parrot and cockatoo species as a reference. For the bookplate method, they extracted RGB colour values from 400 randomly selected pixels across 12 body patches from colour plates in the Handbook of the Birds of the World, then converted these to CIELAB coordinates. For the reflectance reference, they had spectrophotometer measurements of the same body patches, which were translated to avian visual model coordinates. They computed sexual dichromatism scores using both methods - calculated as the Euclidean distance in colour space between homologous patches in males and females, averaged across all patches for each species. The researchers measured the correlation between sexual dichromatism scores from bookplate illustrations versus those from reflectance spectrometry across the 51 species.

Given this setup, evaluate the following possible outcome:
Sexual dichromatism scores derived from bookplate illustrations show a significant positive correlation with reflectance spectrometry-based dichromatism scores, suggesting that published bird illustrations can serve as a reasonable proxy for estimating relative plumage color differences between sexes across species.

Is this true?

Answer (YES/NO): YES